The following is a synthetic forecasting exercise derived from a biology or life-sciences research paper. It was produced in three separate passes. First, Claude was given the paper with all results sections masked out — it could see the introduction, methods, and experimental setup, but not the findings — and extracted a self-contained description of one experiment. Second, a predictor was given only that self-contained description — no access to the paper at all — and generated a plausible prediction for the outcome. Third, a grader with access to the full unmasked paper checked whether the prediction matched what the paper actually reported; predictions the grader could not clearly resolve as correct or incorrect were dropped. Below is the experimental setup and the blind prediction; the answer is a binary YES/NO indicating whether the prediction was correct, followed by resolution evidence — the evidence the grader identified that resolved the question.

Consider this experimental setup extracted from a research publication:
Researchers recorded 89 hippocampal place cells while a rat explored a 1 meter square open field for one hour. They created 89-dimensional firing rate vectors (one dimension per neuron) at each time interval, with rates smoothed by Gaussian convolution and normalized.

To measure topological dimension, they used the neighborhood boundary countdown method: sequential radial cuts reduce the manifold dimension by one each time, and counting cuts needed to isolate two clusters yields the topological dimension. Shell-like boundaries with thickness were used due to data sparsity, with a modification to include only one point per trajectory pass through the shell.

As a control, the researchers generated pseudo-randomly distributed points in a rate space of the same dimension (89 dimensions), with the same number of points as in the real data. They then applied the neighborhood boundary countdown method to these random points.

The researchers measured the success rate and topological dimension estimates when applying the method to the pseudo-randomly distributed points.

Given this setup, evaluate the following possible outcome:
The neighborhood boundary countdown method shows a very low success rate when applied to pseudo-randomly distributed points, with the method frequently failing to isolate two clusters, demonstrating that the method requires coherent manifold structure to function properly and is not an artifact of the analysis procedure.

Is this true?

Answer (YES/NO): YES